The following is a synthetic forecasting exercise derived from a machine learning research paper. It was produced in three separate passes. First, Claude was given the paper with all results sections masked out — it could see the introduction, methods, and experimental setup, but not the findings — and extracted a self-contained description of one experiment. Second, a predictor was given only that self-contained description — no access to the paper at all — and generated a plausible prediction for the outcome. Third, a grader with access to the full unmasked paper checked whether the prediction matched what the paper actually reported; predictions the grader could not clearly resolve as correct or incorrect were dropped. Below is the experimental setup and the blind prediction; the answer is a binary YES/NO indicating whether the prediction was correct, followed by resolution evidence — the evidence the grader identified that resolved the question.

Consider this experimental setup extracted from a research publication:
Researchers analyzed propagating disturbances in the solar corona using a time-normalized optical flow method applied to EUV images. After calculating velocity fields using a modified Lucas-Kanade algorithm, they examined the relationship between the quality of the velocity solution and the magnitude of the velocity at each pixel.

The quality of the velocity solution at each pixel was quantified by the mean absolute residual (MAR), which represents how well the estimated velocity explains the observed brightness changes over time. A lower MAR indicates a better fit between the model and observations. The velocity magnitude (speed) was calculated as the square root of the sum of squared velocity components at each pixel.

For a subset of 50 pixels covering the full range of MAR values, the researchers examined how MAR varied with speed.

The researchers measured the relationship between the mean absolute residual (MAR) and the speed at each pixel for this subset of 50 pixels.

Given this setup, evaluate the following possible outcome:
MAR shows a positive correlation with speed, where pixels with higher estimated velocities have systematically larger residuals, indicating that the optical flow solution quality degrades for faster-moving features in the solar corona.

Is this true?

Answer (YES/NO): YES